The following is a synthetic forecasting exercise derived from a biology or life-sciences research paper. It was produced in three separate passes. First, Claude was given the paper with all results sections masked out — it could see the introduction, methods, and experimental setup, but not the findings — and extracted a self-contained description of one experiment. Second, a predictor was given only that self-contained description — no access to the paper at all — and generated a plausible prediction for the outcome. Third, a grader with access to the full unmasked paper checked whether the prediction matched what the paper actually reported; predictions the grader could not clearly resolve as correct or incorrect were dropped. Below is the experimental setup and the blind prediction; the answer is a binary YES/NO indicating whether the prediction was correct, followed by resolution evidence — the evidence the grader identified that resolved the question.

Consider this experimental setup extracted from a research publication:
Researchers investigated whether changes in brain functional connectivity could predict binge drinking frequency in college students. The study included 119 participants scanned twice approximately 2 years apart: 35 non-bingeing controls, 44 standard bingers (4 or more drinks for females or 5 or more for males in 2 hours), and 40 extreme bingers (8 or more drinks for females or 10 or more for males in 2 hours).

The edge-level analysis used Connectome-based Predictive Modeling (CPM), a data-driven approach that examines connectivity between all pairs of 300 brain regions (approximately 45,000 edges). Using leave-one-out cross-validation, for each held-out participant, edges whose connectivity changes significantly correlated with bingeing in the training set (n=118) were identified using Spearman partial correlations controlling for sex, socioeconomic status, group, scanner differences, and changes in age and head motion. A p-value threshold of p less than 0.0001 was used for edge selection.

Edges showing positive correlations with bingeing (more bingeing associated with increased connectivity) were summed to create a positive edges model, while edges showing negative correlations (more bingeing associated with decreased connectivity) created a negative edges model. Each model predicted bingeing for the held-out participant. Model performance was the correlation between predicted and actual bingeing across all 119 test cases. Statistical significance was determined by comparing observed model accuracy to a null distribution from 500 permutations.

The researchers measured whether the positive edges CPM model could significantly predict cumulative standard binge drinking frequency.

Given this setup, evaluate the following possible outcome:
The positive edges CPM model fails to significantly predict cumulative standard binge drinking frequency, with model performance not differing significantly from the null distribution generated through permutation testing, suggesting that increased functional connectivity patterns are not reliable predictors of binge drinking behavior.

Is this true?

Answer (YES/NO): YES